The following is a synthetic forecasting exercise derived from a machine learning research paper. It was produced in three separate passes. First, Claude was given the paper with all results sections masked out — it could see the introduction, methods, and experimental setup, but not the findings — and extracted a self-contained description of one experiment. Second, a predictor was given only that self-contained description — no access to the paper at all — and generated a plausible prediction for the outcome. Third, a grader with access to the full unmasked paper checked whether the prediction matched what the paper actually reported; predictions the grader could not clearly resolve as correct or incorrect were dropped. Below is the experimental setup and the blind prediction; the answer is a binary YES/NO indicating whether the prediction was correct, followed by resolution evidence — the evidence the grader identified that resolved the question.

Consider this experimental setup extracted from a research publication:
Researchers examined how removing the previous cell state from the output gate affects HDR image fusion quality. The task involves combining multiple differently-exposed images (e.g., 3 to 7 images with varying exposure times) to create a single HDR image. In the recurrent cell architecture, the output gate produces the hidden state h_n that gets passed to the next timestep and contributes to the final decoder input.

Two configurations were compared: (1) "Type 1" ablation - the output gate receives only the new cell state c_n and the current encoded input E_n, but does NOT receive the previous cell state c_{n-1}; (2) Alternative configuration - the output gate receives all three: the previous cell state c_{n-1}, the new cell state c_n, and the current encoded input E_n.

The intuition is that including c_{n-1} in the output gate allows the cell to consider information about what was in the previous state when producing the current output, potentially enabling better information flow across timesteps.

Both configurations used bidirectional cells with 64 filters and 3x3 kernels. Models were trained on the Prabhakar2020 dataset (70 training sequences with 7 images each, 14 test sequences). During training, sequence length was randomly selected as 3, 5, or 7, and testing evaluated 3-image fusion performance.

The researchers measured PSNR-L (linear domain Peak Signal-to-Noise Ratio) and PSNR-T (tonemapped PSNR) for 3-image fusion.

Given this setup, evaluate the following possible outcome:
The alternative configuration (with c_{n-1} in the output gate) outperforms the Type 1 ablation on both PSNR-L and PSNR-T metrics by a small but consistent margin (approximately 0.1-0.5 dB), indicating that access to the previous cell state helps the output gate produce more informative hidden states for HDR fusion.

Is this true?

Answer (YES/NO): NO